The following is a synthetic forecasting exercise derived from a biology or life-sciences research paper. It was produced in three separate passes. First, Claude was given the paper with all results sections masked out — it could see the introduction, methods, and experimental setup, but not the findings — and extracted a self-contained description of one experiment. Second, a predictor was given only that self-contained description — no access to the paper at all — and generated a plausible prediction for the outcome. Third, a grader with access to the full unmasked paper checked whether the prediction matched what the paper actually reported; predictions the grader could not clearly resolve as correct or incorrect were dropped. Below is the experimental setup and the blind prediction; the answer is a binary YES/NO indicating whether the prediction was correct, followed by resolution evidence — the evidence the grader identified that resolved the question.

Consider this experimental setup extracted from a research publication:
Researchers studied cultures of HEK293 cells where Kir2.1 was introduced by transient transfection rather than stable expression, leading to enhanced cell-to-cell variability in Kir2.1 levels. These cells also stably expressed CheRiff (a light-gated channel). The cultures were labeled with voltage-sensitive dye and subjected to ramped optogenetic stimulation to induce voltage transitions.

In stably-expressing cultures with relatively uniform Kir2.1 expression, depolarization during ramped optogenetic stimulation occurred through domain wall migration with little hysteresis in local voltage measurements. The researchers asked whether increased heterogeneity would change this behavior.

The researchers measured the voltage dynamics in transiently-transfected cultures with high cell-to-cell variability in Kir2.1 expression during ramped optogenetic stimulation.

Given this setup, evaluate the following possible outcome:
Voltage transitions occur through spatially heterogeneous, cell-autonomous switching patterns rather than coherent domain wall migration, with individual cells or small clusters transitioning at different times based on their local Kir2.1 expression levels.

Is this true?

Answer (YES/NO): NO